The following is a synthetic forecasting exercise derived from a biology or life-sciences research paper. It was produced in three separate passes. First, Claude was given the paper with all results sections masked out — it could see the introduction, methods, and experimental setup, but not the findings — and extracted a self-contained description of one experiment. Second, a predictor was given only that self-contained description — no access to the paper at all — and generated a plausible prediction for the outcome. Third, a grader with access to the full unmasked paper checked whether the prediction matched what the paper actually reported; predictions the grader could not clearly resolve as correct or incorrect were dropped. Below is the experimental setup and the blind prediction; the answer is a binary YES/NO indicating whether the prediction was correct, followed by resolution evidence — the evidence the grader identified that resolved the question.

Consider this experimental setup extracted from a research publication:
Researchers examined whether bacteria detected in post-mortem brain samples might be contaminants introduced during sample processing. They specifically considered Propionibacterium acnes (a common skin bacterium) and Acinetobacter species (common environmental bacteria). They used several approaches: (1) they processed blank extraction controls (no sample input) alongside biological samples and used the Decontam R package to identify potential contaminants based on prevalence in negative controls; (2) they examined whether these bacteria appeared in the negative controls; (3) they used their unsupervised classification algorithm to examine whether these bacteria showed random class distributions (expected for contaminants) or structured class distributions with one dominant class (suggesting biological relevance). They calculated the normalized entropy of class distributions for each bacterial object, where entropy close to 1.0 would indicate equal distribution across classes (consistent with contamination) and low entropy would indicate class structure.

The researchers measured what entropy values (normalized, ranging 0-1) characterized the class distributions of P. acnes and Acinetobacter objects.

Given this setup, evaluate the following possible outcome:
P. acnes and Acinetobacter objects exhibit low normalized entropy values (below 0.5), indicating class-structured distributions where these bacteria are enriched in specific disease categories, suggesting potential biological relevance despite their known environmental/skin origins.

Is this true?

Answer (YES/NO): NO